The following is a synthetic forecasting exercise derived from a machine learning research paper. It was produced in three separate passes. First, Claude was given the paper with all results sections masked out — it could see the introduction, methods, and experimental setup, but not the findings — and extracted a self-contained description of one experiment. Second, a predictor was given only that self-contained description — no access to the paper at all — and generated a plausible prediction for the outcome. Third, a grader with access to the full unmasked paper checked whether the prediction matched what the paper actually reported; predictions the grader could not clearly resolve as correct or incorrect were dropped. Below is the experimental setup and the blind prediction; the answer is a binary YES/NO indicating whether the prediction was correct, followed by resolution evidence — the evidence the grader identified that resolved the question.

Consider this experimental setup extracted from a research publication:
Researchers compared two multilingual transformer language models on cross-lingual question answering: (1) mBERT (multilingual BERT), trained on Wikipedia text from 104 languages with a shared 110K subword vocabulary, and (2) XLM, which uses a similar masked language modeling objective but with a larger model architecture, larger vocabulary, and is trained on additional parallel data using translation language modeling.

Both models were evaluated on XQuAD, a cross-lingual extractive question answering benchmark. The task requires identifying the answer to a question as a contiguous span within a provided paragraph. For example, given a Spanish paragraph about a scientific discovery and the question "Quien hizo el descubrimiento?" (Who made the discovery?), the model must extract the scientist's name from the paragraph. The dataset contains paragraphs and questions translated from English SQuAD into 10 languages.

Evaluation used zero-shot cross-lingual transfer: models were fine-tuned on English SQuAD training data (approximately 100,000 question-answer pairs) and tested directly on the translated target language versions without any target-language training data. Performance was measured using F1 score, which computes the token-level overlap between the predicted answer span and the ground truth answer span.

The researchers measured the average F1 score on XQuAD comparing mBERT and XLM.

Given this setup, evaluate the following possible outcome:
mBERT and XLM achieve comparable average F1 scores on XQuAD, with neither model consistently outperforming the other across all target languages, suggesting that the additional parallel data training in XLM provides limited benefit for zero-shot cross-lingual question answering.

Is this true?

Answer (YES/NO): NO